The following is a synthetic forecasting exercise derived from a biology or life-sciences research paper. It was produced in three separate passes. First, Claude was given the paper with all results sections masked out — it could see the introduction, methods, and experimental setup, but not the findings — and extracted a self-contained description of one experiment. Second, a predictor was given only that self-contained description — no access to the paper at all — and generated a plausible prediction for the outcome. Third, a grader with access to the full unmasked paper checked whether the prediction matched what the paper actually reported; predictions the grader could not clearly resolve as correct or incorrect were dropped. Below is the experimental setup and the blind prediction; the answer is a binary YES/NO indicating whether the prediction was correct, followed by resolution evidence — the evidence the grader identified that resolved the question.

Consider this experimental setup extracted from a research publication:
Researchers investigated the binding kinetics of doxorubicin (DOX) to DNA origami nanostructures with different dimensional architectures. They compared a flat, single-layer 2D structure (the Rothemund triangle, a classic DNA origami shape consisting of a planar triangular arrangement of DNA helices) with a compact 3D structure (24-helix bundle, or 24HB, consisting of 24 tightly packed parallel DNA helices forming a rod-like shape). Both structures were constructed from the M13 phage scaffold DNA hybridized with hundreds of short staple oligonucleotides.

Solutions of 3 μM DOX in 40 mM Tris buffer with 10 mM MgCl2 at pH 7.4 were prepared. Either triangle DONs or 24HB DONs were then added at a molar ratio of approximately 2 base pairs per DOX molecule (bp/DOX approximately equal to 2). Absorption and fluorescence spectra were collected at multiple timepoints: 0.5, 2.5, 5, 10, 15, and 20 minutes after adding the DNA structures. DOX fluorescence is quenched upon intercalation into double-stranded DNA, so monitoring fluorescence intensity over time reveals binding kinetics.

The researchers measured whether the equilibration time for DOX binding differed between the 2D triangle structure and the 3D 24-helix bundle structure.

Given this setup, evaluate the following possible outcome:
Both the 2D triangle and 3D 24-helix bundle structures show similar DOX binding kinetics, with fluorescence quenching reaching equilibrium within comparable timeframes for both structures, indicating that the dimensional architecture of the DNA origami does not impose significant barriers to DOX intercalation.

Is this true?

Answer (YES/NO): YES